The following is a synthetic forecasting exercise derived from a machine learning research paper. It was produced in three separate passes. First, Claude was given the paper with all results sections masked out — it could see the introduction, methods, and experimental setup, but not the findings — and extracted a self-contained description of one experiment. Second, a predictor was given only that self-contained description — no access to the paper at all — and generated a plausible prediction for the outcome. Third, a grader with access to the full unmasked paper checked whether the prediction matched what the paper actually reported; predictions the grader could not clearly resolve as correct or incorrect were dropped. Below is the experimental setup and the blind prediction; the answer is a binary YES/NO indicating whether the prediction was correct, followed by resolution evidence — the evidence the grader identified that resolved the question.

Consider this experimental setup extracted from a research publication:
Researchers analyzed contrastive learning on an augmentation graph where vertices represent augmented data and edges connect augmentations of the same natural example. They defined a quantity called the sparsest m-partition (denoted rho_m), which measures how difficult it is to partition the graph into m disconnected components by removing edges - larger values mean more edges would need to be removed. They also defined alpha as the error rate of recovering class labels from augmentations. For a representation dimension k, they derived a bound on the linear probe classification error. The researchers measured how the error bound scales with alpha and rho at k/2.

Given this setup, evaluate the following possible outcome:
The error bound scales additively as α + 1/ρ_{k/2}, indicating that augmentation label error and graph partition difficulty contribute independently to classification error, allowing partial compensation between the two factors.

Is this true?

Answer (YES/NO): NO